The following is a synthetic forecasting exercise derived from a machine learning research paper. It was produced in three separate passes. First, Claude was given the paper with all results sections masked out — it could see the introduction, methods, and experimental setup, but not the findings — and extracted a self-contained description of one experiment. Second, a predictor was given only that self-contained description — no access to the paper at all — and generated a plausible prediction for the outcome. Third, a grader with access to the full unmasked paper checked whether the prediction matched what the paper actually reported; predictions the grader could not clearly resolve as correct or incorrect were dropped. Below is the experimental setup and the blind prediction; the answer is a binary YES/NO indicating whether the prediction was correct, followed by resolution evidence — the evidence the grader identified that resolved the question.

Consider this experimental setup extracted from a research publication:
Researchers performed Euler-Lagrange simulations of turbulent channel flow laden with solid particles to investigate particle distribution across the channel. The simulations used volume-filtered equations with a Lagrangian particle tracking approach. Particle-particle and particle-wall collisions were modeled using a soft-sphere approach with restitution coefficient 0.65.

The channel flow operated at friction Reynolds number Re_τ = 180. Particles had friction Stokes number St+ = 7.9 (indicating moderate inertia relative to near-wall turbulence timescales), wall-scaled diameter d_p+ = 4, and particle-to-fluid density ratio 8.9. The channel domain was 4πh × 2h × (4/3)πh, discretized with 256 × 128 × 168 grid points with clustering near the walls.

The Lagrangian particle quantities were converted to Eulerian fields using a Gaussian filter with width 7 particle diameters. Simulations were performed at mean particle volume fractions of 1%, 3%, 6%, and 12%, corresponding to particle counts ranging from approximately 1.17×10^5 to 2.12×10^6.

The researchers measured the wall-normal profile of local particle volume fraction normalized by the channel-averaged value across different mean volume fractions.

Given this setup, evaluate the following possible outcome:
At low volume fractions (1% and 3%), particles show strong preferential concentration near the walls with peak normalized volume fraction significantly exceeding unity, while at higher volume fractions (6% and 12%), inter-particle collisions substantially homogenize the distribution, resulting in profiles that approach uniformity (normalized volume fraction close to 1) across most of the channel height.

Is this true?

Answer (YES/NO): NO